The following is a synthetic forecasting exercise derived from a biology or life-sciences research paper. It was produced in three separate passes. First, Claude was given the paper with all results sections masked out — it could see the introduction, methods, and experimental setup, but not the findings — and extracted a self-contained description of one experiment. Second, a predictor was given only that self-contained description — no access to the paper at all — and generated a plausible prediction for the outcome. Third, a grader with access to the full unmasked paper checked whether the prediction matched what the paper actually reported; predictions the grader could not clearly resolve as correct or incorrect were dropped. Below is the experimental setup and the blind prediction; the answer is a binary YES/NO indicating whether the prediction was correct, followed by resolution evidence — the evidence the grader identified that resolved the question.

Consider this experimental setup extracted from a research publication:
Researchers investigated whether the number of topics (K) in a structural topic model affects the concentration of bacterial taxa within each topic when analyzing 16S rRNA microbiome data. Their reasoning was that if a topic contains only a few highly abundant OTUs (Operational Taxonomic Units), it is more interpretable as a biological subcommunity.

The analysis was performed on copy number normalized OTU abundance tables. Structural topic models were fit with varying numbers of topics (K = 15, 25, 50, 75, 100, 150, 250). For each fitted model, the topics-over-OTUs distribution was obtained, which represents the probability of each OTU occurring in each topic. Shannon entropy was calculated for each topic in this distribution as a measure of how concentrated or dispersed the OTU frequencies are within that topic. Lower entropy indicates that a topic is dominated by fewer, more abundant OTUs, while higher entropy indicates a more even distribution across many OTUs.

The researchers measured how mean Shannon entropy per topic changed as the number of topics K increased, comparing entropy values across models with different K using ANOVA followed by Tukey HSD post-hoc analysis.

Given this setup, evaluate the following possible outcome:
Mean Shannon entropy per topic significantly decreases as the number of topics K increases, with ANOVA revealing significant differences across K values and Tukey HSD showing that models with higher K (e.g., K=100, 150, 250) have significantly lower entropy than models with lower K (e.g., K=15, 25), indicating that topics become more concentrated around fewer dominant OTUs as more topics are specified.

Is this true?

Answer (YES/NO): NO